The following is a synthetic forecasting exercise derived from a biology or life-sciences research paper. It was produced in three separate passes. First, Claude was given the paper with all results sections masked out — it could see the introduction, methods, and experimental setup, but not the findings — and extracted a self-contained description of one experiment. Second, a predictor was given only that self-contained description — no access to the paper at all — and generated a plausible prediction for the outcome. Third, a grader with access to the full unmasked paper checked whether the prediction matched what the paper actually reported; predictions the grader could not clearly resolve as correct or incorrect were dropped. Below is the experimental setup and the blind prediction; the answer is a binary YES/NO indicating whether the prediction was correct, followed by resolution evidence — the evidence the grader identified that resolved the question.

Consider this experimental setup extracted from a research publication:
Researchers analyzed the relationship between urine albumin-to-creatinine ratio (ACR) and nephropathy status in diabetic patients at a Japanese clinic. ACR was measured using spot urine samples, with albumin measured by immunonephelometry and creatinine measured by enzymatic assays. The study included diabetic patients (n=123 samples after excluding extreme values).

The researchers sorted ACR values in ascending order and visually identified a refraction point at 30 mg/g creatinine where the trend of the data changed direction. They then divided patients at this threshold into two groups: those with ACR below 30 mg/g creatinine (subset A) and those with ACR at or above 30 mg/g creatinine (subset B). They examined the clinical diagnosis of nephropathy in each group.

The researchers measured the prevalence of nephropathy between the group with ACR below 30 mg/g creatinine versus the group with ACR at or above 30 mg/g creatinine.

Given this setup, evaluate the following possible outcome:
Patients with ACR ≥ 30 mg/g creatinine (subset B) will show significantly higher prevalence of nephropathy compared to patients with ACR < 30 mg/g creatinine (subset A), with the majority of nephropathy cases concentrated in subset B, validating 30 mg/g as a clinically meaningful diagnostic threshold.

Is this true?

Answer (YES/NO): YES